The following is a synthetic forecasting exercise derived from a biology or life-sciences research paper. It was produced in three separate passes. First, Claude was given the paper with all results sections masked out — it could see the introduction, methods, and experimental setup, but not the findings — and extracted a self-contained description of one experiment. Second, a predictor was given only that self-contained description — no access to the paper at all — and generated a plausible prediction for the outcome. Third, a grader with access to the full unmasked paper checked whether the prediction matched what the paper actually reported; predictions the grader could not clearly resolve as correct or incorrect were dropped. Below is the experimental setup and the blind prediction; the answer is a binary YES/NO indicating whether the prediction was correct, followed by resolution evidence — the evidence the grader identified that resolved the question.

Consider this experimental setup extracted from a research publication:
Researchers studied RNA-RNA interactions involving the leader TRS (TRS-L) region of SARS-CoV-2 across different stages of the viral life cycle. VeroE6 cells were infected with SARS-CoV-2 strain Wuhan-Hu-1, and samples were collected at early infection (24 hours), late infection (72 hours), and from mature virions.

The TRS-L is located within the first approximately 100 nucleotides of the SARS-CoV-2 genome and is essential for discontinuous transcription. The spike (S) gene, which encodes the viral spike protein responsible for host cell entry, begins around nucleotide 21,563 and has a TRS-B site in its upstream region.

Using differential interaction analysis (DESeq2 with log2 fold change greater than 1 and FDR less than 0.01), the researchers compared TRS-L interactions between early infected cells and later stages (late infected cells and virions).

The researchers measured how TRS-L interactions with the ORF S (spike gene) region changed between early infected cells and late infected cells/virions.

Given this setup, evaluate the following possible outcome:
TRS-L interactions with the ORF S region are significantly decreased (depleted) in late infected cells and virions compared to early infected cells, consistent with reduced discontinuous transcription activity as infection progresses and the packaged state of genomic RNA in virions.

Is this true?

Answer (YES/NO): NO